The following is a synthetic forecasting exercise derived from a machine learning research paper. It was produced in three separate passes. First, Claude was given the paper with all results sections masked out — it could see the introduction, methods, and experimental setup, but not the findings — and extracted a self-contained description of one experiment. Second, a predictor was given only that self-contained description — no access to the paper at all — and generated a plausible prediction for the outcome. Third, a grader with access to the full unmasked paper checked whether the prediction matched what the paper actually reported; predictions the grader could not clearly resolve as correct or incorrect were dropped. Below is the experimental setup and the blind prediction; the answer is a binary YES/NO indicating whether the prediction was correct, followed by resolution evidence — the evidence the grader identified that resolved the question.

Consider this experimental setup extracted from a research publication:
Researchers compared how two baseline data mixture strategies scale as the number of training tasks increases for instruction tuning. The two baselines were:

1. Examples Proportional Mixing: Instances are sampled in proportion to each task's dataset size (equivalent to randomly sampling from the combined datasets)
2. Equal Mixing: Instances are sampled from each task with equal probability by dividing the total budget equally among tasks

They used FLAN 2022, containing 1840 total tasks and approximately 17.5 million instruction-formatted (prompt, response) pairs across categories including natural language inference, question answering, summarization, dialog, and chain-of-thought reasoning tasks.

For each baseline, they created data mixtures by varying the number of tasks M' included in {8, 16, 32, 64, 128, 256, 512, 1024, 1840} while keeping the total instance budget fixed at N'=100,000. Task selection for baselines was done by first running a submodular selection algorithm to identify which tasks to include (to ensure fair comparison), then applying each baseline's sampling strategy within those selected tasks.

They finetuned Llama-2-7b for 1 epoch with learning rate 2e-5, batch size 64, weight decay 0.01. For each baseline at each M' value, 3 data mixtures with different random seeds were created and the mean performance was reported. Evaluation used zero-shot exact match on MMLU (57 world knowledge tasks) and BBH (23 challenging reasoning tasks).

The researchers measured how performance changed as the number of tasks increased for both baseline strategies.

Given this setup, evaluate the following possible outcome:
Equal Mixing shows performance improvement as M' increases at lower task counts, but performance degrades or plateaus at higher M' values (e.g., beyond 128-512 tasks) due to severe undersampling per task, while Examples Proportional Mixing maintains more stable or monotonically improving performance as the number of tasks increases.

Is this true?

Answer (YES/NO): NO